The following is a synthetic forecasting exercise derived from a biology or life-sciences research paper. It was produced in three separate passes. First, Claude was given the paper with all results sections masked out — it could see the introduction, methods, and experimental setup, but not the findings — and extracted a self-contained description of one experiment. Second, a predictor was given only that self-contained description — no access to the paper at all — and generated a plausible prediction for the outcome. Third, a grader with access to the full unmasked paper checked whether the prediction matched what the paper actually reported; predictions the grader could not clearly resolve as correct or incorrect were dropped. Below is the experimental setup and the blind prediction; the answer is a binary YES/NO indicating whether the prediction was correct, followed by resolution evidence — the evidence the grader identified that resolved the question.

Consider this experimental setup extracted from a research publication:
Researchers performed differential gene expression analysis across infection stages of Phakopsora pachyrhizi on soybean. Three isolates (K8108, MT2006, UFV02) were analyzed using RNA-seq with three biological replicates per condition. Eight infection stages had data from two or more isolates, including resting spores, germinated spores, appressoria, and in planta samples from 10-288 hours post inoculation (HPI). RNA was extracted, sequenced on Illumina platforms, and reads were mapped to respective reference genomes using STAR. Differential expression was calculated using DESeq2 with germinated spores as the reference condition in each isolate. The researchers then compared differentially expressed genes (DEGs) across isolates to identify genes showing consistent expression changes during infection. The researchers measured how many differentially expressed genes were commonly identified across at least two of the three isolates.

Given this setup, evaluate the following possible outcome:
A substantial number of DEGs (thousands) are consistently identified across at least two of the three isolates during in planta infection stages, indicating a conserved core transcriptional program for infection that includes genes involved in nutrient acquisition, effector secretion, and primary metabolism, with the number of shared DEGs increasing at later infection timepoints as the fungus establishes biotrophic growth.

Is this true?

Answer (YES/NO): NO